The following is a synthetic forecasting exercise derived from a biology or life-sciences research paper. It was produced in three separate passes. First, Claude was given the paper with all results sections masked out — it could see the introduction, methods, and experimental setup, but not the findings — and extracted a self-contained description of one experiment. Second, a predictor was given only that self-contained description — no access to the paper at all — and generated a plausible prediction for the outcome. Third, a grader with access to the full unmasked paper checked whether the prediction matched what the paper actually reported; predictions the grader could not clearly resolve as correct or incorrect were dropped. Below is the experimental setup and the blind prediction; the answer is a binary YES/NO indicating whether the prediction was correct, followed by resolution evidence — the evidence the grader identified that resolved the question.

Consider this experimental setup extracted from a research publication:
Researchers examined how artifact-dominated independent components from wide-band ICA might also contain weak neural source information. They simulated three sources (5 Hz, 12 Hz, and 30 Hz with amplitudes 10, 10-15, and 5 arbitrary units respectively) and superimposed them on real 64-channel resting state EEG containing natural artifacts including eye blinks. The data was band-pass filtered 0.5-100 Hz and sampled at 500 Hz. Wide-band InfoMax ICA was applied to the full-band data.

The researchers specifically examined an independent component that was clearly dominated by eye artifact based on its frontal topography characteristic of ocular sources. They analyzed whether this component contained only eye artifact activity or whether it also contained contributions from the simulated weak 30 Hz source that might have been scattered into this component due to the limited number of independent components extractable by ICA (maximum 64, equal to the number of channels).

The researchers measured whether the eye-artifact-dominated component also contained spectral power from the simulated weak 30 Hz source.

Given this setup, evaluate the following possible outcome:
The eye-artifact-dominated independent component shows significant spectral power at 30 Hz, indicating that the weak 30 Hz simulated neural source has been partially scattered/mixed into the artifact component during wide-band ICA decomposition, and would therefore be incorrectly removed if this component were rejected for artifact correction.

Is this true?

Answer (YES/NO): NO